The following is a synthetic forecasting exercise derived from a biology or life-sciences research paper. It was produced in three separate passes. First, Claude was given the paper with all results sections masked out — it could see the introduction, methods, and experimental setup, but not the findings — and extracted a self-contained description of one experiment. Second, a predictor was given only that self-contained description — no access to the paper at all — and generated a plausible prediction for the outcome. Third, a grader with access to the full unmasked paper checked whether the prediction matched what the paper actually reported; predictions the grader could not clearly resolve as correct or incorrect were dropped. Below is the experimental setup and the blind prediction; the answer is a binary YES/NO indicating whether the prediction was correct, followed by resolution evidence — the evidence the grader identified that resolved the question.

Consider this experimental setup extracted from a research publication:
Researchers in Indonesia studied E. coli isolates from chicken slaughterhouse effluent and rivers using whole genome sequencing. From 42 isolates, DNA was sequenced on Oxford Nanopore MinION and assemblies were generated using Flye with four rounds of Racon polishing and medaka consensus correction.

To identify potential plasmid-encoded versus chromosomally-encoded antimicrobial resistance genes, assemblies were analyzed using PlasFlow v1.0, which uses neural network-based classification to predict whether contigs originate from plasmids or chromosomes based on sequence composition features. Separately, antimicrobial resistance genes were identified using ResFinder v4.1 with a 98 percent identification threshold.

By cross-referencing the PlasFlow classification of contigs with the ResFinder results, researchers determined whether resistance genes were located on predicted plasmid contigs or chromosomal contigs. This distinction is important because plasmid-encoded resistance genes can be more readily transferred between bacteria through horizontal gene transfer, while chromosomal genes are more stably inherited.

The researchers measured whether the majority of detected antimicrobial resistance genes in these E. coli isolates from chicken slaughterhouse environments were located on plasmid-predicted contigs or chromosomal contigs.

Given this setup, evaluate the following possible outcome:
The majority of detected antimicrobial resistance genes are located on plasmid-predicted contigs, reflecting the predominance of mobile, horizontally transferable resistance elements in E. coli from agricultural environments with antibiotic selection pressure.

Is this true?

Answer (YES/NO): YES